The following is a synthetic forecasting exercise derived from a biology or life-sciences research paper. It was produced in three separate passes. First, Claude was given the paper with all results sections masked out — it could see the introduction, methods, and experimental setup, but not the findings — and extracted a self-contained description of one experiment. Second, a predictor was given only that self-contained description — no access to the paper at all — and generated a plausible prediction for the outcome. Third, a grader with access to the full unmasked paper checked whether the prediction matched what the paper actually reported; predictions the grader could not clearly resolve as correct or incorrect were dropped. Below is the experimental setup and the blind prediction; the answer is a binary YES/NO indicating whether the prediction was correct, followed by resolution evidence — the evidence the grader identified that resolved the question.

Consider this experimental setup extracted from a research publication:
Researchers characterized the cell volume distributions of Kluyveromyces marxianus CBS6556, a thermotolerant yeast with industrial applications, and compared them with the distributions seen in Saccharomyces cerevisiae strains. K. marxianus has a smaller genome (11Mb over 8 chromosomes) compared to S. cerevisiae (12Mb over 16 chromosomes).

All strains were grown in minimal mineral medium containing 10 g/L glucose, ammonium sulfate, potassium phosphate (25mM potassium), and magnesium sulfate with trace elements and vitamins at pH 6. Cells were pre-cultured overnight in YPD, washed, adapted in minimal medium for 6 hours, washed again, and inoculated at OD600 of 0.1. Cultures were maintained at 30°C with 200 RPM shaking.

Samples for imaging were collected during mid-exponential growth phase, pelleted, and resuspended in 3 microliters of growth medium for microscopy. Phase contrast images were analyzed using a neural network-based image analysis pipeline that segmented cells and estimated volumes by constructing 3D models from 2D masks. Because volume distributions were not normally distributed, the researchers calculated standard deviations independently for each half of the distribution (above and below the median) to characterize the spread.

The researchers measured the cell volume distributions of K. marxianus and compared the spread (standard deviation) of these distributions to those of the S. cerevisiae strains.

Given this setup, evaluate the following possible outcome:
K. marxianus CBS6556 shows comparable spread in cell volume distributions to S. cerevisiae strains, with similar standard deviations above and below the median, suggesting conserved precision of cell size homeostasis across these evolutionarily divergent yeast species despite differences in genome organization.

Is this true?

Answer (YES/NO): NO